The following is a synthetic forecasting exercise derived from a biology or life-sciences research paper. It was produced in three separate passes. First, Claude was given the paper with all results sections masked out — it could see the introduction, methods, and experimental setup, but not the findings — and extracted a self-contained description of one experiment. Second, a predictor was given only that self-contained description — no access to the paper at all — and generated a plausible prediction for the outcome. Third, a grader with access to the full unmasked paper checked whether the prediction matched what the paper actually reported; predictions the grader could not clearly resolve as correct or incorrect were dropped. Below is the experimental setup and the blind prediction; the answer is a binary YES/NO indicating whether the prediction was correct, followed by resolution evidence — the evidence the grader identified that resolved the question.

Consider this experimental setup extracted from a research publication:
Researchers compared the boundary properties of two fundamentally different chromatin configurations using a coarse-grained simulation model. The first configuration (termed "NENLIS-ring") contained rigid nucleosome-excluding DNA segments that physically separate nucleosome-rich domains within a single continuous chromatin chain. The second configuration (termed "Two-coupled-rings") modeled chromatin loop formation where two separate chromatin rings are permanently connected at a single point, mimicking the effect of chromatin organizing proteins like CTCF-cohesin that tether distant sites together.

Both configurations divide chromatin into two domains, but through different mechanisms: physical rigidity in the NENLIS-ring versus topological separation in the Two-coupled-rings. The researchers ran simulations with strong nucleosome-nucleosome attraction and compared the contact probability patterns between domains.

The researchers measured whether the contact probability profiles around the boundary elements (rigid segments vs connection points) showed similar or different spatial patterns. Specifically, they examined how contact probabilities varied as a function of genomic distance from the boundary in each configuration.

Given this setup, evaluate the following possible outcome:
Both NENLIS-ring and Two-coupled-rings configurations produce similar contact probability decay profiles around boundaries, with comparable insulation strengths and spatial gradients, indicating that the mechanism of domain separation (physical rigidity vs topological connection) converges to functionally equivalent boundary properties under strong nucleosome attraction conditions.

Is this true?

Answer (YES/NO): NO